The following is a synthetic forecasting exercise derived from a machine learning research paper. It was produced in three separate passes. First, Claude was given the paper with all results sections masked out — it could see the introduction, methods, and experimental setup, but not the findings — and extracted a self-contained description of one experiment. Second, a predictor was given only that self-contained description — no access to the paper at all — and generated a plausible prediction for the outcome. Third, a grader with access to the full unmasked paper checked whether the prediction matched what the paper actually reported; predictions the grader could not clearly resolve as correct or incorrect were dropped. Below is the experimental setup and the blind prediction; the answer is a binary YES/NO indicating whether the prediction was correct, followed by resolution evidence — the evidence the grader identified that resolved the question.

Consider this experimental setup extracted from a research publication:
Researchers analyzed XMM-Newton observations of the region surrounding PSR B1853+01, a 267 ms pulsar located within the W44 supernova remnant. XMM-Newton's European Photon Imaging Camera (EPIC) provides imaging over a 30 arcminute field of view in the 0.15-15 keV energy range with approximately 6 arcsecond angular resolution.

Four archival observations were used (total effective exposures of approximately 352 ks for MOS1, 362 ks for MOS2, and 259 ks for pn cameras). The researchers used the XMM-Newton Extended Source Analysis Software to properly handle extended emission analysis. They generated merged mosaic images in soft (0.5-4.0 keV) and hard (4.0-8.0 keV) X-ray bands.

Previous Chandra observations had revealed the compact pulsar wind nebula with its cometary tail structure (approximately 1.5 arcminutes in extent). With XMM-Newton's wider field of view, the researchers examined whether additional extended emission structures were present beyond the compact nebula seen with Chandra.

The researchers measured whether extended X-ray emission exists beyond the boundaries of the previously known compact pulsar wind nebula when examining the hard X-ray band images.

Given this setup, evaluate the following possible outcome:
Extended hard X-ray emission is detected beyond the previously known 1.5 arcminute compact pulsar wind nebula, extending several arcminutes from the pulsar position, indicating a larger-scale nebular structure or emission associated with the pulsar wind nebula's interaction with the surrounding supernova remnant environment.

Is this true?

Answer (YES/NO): YES